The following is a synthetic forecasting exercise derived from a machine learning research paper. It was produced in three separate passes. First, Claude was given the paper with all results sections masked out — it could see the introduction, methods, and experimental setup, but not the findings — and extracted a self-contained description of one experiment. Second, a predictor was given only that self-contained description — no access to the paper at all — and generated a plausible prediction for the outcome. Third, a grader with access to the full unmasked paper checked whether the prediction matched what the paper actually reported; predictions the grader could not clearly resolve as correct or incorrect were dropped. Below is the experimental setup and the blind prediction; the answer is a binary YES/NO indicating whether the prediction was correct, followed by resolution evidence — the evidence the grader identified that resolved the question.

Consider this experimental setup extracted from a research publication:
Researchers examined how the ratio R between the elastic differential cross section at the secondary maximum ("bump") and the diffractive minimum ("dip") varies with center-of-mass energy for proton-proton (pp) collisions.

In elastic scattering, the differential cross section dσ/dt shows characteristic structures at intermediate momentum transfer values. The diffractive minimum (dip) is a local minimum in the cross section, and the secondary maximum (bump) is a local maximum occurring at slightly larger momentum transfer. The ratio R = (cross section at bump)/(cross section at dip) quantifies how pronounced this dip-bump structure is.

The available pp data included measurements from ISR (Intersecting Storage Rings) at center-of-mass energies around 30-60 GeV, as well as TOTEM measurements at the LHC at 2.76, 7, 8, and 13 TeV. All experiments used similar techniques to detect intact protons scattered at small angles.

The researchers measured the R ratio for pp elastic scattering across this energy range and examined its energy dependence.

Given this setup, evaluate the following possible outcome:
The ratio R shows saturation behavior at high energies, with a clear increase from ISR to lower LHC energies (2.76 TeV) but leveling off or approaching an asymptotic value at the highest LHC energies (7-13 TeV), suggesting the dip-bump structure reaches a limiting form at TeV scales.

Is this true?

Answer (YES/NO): NO